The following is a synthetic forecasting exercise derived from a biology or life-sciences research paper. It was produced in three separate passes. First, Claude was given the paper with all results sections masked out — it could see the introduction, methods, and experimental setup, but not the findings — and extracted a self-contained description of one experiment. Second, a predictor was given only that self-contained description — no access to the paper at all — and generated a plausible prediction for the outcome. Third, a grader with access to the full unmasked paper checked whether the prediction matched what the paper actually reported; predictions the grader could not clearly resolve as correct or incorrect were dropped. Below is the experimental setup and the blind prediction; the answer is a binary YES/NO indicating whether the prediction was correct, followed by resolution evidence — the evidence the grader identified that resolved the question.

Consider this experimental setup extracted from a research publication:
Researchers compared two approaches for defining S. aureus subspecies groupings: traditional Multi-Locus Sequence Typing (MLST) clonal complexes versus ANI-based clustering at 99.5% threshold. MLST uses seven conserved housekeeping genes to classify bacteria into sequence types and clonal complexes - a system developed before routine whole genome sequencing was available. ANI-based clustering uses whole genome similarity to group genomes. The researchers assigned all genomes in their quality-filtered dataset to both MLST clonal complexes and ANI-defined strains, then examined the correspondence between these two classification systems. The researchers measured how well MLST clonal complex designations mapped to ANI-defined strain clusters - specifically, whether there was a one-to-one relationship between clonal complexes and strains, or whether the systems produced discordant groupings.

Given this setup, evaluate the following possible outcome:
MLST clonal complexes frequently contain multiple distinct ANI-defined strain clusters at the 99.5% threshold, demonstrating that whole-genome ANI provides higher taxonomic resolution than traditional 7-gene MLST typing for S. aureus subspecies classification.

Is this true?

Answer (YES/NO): YES